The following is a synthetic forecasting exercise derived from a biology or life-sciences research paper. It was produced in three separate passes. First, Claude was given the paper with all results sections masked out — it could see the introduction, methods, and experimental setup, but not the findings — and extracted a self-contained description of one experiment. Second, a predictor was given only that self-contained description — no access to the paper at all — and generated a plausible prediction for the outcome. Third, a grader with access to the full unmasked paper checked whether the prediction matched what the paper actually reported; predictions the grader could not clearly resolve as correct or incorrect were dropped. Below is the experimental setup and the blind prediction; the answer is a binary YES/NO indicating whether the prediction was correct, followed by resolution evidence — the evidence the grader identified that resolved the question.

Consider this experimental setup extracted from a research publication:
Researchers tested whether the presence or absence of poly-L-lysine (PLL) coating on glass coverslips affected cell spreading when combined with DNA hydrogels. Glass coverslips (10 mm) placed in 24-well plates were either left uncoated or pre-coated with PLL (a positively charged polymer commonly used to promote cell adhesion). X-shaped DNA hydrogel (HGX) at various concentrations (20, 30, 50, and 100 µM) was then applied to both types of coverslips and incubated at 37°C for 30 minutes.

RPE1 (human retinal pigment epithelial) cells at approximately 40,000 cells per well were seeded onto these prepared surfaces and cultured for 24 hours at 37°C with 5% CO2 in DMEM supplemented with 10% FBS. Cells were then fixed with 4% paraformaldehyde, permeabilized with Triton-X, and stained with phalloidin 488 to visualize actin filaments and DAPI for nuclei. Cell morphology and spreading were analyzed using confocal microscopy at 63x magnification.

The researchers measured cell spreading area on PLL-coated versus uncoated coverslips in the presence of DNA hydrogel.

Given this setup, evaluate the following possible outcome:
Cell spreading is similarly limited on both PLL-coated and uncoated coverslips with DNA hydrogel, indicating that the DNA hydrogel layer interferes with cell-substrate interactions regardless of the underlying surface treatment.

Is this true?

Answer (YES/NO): NO